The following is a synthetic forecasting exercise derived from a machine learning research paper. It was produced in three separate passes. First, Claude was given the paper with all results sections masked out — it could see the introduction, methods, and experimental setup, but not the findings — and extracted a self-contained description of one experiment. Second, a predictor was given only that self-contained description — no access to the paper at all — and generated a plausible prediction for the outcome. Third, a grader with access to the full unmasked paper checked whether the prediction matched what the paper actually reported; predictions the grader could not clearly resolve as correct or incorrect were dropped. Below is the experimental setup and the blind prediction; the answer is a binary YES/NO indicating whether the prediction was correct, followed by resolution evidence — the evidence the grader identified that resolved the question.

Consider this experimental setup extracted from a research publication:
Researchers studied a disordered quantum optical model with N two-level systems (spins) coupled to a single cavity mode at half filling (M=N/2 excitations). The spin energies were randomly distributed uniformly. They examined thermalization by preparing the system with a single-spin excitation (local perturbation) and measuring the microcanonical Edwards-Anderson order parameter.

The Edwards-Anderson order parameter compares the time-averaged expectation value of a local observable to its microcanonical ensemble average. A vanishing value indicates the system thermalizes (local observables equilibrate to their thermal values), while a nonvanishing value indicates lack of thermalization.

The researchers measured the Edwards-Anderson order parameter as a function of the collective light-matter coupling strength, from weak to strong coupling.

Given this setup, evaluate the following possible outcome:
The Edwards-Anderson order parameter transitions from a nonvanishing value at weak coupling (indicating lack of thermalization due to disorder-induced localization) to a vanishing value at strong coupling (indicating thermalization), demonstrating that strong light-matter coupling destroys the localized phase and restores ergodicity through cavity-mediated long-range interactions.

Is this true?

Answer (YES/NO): NO